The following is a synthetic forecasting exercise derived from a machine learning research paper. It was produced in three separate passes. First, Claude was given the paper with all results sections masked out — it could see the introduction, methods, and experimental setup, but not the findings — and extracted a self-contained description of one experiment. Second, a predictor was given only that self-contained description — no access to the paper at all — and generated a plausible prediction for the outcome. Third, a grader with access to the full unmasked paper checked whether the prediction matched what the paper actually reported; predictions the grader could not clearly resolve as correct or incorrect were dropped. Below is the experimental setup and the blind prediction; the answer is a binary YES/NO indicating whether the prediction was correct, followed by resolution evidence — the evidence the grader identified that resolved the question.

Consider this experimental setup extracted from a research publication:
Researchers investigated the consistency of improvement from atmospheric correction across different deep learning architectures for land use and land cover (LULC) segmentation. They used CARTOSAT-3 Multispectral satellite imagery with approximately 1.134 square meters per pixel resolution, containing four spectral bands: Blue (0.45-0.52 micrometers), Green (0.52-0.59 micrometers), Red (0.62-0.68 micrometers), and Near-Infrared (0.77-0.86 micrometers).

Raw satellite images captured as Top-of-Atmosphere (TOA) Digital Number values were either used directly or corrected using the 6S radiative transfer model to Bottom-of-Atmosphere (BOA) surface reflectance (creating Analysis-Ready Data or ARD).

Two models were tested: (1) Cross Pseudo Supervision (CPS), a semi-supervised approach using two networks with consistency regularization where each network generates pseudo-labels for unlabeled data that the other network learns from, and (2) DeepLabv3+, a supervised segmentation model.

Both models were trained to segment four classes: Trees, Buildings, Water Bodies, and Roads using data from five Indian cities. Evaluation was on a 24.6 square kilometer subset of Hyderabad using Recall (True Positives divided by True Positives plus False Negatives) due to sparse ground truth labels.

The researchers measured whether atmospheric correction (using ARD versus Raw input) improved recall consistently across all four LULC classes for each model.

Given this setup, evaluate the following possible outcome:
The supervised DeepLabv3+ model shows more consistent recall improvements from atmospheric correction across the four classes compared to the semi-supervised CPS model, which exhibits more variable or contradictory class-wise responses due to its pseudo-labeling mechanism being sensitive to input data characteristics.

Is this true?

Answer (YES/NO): NO